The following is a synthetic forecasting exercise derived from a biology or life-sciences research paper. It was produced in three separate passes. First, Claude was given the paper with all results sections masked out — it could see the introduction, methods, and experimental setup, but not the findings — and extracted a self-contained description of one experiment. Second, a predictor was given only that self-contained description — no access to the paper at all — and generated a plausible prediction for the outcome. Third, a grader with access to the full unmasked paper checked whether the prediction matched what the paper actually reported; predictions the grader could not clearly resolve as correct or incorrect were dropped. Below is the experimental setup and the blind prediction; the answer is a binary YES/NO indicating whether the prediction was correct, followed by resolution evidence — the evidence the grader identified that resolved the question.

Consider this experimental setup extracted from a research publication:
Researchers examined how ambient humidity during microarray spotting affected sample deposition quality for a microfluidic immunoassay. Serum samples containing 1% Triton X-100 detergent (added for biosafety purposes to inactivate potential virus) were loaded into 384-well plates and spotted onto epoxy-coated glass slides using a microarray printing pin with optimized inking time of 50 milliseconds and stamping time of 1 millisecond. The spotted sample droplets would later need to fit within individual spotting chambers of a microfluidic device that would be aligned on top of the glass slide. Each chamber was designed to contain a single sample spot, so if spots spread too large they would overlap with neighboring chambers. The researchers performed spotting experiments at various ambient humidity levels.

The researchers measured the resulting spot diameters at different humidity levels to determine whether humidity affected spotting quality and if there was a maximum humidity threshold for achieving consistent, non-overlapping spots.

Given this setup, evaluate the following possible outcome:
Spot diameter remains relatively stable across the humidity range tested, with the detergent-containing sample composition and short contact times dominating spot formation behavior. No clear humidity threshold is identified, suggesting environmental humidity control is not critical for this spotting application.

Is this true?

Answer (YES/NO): NO